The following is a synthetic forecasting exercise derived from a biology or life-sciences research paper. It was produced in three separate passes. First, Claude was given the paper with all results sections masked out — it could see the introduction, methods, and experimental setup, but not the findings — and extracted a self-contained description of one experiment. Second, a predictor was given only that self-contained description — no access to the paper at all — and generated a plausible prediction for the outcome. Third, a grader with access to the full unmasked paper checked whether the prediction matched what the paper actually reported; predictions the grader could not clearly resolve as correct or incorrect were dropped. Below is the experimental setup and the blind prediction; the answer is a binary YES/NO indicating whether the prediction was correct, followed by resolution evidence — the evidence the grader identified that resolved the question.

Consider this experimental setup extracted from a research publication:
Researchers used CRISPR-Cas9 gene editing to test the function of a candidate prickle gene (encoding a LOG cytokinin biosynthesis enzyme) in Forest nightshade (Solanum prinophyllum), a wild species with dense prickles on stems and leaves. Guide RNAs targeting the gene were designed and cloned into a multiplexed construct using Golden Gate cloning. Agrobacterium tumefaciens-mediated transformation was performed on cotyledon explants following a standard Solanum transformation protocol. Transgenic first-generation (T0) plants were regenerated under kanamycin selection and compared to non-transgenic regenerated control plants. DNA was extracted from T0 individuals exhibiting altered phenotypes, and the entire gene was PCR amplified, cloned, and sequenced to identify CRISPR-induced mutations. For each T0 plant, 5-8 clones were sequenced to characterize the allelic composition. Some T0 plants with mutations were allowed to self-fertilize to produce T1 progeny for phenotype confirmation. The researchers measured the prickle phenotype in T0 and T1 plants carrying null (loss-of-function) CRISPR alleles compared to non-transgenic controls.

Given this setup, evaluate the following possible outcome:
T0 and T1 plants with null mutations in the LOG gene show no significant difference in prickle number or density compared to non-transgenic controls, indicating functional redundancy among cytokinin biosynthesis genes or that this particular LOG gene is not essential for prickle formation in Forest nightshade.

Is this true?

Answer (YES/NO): NO